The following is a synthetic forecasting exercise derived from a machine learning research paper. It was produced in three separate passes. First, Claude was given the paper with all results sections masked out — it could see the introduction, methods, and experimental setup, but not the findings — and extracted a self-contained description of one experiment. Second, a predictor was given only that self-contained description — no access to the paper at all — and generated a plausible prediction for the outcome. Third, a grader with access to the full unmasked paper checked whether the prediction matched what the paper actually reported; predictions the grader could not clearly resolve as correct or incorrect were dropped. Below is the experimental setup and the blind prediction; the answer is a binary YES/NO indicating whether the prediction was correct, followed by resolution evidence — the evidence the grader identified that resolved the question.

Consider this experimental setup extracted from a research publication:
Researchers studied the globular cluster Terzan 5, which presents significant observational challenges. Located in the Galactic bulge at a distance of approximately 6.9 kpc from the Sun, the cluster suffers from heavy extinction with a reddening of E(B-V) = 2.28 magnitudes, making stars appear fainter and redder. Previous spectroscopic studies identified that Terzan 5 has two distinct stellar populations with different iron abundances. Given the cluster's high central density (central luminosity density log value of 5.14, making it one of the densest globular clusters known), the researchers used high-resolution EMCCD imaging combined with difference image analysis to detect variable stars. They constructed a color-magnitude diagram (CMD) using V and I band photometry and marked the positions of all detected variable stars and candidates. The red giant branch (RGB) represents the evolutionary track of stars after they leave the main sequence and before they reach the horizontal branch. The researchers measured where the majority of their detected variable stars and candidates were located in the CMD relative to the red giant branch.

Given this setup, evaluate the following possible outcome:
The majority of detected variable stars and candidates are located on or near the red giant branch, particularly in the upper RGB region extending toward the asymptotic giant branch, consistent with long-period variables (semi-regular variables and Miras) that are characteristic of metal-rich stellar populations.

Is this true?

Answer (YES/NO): YES